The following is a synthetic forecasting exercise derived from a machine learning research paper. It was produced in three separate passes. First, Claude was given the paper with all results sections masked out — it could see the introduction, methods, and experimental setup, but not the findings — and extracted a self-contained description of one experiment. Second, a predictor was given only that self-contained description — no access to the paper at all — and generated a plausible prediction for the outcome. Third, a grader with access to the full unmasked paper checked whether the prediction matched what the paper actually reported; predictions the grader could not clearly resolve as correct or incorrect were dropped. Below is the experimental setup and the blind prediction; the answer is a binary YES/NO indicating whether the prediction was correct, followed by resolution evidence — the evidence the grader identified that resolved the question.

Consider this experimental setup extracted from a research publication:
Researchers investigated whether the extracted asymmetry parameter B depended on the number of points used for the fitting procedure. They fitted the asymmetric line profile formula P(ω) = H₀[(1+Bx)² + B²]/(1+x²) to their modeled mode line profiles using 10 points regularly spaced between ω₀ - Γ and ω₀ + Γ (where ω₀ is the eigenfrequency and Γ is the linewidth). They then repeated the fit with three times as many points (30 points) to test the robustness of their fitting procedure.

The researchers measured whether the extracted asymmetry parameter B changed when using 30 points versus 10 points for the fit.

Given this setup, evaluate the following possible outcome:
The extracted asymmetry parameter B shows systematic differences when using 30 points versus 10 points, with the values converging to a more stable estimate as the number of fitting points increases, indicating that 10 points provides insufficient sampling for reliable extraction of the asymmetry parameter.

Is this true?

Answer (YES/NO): NO